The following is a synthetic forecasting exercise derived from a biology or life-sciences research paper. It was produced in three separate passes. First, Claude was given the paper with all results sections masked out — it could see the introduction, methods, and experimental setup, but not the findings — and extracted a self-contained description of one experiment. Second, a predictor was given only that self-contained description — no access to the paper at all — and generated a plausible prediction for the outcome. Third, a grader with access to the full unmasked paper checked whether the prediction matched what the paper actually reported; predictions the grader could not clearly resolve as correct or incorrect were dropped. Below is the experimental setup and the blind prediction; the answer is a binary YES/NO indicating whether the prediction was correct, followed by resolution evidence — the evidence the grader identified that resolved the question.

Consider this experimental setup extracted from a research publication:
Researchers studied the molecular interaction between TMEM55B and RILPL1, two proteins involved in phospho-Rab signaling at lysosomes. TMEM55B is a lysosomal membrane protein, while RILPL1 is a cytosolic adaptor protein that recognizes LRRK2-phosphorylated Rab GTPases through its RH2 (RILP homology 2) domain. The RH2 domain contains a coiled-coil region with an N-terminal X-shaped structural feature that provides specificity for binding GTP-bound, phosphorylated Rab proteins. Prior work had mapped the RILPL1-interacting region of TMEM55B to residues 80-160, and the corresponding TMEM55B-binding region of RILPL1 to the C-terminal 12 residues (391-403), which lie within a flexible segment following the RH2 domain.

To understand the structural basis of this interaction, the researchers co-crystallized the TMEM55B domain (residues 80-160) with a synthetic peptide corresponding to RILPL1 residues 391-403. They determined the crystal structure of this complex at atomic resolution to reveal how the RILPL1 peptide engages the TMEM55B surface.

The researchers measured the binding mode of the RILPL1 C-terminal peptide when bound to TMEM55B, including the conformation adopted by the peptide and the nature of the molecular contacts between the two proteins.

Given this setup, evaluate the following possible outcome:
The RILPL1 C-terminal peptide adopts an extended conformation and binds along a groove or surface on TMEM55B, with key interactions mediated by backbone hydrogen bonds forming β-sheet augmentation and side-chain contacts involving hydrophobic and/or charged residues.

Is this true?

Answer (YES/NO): YES